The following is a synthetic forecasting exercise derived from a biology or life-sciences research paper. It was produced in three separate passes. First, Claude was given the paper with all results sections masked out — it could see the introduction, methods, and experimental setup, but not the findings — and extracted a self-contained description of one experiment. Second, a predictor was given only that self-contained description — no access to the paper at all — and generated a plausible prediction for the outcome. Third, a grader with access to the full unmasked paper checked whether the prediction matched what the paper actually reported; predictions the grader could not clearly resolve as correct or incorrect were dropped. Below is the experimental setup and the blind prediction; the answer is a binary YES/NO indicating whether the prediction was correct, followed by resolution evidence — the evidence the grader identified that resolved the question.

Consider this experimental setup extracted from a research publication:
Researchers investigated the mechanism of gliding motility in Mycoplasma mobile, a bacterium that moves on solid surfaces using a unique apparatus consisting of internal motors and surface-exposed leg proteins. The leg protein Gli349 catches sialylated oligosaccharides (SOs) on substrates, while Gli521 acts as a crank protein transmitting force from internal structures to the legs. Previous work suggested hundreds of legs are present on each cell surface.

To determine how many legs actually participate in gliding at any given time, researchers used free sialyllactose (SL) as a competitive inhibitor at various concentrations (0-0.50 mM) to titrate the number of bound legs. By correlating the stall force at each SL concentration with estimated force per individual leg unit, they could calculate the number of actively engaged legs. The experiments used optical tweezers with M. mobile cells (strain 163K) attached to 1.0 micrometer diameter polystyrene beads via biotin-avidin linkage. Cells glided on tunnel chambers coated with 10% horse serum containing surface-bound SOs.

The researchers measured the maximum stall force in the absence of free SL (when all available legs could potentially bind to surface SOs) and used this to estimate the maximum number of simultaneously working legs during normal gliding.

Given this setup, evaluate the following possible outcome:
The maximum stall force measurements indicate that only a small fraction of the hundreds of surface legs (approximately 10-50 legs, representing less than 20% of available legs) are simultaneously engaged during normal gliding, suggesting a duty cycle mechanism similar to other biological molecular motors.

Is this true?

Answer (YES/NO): NO